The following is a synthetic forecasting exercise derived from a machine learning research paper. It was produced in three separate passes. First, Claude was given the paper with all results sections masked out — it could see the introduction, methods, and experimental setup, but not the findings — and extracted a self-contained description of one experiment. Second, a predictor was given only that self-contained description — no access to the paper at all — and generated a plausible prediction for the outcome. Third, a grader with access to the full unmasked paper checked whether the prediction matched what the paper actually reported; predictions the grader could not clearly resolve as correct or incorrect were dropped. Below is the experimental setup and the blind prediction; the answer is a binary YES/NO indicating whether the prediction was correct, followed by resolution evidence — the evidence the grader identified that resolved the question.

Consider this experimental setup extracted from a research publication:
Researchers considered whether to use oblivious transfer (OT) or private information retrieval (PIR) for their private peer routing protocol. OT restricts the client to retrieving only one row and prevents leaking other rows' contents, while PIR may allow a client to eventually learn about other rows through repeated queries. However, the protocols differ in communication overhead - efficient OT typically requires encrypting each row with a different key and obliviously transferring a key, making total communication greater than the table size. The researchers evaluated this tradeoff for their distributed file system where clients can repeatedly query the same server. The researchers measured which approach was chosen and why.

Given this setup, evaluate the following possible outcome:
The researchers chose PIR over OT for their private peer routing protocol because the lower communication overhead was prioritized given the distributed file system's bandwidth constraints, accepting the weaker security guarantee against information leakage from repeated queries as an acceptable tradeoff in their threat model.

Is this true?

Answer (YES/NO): YES